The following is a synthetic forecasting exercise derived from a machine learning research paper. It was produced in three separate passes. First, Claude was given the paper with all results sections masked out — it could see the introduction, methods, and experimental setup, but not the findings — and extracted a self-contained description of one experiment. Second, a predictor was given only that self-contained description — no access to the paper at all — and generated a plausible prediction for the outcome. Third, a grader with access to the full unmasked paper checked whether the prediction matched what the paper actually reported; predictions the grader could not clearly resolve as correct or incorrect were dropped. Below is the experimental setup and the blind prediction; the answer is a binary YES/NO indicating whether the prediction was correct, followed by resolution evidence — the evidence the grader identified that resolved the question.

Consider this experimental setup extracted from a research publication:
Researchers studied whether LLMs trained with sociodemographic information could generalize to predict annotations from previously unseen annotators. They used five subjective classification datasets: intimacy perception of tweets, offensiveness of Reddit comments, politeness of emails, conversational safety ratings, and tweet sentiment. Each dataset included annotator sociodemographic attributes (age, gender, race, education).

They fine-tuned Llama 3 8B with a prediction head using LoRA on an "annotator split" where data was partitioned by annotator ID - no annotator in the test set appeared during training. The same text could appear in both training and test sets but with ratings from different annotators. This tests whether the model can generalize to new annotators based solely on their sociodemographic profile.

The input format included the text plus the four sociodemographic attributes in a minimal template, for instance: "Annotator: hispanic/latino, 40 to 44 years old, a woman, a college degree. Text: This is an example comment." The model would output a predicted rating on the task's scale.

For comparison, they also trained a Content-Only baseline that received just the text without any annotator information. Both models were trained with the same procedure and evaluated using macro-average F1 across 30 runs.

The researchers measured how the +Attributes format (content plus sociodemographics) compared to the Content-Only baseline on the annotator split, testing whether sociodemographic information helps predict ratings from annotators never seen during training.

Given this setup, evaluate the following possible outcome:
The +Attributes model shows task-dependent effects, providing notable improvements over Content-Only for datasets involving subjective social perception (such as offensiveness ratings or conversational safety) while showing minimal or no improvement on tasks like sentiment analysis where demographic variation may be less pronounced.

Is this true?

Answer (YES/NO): NO